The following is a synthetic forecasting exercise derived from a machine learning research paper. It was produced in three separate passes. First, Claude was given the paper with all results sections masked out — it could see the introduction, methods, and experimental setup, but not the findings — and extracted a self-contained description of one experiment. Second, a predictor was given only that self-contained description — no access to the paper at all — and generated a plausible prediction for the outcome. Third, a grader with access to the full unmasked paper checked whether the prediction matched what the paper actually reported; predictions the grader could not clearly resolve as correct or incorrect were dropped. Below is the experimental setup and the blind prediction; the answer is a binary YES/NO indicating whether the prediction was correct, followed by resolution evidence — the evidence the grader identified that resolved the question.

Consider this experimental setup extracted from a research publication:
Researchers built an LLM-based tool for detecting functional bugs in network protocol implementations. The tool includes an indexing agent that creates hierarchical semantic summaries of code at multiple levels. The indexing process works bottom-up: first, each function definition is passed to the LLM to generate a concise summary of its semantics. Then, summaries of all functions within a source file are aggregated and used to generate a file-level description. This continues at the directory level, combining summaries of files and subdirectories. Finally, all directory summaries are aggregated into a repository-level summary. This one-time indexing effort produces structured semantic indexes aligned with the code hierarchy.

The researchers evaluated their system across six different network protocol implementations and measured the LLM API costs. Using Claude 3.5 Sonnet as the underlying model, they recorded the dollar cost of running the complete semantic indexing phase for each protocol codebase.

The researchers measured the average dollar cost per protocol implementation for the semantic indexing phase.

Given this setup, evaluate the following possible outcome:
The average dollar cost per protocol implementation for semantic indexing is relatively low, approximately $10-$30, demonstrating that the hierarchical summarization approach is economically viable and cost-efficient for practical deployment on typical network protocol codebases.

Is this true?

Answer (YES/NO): NO